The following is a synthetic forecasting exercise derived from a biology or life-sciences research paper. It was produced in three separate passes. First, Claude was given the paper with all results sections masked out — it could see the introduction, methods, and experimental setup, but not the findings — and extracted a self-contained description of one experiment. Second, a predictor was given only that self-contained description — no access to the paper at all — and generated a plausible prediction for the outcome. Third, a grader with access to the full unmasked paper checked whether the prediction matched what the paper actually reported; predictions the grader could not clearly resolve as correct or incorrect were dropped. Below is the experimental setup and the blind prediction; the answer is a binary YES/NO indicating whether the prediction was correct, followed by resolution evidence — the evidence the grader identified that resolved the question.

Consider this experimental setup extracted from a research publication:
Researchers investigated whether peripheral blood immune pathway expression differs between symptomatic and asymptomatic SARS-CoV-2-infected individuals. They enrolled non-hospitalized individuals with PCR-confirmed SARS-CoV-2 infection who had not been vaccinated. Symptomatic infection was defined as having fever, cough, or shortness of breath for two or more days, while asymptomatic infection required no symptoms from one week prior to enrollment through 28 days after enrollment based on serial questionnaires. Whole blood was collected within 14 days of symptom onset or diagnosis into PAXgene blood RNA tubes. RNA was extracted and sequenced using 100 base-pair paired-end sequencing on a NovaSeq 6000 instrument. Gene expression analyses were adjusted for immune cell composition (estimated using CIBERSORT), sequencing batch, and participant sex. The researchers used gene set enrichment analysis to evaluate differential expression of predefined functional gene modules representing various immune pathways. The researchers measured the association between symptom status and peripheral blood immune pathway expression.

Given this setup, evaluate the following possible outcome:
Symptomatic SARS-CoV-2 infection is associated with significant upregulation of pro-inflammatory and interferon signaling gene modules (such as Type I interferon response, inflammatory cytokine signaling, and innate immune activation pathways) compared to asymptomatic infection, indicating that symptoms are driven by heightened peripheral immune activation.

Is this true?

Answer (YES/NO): YES